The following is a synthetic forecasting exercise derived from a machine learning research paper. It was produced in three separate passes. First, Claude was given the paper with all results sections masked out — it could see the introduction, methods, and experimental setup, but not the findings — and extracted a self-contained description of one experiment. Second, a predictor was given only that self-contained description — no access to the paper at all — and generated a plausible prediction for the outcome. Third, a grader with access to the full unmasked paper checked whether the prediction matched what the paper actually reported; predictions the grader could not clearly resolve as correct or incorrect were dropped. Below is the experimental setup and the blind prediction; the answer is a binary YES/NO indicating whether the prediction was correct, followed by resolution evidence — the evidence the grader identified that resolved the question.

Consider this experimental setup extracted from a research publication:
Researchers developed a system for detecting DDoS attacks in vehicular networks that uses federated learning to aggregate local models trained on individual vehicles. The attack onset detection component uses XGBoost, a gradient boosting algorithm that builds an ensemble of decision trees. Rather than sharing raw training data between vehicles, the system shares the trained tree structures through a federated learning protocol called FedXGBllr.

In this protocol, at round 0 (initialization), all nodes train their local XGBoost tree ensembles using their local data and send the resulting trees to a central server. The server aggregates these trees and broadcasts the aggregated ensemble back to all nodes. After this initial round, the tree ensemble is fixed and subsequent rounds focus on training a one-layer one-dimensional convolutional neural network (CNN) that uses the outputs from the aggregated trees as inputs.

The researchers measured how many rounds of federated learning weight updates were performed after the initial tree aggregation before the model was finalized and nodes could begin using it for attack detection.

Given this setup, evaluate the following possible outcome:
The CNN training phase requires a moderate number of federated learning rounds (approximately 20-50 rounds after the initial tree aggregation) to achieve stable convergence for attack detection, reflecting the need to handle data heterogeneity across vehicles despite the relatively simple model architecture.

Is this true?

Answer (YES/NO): NO